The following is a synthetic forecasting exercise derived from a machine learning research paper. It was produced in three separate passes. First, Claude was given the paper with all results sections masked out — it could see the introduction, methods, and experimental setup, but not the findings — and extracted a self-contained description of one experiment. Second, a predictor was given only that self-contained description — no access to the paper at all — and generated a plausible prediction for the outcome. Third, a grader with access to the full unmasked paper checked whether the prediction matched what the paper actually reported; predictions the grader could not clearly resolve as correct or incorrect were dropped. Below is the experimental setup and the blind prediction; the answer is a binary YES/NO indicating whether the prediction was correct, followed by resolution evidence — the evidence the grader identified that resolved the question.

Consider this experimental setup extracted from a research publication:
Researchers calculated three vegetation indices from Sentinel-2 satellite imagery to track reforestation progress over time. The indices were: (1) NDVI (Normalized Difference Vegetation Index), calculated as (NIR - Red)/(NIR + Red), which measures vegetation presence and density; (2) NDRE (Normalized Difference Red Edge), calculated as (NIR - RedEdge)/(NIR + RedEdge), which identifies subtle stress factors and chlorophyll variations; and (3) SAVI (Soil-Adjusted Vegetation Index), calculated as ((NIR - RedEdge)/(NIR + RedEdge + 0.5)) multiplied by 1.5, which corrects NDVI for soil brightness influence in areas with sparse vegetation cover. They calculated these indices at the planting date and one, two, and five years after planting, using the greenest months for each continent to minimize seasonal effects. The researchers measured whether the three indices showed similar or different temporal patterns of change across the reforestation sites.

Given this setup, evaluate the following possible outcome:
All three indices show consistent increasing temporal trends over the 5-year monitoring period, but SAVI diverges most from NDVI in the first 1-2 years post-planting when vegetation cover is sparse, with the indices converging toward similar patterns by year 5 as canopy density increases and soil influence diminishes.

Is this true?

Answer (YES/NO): NO